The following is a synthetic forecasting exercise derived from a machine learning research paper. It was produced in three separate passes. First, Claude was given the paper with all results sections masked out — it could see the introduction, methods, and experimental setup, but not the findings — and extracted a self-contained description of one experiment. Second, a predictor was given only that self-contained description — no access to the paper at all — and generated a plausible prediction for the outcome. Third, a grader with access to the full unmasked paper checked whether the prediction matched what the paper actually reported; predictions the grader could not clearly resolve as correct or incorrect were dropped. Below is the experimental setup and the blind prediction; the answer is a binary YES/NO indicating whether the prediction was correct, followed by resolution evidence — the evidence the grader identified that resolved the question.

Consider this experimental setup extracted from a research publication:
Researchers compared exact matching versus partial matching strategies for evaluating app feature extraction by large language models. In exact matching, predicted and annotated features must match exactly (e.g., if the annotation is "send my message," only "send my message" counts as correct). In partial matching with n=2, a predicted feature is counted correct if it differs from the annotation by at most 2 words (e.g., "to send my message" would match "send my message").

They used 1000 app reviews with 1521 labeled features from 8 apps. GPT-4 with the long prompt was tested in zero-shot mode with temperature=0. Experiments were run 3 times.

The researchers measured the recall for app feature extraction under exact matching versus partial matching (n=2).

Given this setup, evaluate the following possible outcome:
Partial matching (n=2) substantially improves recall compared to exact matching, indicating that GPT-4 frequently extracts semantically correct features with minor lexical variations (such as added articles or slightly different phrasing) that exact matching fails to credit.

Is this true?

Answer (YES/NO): YES